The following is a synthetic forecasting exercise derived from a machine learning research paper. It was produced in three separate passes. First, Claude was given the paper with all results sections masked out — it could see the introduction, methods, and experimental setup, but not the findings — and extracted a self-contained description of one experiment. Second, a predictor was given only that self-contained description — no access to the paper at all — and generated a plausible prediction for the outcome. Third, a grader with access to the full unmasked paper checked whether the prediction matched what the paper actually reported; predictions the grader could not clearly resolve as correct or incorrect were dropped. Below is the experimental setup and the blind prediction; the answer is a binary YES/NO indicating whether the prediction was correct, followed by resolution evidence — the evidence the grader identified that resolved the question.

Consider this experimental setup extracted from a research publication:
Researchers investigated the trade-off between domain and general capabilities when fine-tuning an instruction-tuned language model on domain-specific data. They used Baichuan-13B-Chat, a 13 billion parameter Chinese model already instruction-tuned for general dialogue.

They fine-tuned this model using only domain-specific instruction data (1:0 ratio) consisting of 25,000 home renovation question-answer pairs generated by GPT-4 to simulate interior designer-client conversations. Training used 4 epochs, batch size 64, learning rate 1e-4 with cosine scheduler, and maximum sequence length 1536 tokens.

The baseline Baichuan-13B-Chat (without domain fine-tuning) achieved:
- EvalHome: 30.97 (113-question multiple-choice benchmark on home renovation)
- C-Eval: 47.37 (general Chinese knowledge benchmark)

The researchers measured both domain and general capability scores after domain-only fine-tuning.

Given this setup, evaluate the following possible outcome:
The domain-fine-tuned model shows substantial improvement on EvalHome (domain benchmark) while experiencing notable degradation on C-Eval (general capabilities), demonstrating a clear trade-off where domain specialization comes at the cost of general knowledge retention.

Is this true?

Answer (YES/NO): NO